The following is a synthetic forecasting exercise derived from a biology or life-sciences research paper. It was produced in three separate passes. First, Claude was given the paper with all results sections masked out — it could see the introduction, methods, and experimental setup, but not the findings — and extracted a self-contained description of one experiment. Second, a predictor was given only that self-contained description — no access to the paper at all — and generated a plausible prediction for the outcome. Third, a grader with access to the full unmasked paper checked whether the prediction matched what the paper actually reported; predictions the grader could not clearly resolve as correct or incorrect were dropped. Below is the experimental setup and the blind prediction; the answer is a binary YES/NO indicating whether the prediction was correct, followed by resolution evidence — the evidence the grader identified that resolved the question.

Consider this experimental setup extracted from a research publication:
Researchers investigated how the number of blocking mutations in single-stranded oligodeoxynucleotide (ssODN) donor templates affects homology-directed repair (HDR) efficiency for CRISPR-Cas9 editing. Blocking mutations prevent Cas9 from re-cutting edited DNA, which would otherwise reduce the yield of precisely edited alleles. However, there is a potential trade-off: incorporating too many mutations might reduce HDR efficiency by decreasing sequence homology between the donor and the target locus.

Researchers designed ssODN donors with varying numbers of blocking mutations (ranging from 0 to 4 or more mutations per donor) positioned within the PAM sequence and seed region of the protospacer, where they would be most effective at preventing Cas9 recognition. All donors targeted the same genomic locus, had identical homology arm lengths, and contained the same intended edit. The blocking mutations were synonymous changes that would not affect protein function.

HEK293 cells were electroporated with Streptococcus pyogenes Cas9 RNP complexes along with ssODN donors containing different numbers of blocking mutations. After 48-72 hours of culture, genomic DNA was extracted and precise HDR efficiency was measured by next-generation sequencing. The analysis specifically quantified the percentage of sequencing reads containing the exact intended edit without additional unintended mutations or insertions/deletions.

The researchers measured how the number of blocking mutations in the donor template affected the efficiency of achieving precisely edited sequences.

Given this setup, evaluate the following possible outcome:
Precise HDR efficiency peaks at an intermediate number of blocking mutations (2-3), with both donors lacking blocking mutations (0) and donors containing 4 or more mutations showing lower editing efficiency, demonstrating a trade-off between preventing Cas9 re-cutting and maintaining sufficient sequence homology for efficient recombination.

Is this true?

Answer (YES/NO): NO